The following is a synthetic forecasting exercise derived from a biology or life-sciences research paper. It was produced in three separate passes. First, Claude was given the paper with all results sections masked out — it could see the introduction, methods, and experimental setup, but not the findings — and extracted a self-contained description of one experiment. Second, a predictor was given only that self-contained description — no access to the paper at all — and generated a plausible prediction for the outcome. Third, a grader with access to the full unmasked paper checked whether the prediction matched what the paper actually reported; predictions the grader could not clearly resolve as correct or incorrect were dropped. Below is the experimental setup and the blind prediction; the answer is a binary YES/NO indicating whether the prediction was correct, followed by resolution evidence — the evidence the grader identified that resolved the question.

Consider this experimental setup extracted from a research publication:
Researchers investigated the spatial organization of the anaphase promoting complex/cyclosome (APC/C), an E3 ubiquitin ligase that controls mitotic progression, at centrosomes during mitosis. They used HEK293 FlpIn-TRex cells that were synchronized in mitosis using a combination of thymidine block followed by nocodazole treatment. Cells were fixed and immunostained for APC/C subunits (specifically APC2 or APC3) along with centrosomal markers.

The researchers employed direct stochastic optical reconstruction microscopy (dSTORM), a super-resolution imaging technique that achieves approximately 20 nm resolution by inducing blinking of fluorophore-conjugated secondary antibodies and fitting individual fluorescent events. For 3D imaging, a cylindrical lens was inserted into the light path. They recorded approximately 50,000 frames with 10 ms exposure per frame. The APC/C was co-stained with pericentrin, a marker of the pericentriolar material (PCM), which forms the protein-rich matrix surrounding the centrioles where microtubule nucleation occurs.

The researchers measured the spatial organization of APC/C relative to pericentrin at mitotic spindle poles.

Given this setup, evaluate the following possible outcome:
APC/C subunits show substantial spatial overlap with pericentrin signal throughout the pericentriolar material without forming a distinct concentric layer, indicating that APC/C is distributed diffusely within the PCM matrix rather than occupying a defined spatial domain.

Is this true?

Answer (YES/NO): NO